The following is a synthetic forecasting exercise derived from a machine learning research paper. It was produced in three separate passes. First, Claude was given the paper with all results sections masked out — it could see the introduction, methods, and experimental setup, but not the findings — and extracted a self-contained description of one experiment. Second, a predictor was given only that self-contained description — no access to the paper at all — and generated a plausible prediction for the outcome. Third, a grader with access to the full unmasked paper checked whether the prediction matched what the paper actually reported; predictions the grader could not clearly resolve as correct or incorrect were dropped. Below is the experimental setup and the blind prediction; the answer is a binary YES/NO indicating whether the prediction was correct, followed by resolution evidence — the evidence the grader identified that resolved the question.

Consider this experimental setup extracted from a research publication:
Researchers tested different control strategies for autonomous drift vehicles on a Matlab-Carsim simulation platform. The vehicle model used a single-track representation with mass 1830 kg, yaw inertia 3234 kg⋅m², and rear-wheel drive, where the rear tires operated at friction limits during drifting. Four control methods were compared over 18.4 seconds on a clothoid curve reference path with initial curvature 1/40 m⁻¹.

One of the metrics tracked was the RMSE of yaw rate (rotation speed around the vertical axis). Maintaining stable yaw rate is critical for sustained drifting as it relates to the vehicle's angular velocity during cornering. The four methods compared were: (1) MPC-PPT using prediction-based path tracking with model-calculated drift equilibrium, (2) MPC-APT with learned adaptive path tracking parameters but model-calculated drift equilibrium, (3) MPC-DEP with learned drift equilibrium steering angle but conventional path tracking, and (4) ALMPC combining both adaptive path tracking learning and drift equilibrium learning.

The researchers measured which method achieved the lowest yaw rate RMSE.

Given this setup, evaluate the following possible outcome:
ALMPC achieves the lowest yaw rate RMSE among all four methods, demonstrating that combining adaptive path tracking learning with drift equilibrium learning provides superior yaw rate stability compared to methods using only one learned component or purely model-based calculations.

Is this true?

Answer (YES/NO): NO